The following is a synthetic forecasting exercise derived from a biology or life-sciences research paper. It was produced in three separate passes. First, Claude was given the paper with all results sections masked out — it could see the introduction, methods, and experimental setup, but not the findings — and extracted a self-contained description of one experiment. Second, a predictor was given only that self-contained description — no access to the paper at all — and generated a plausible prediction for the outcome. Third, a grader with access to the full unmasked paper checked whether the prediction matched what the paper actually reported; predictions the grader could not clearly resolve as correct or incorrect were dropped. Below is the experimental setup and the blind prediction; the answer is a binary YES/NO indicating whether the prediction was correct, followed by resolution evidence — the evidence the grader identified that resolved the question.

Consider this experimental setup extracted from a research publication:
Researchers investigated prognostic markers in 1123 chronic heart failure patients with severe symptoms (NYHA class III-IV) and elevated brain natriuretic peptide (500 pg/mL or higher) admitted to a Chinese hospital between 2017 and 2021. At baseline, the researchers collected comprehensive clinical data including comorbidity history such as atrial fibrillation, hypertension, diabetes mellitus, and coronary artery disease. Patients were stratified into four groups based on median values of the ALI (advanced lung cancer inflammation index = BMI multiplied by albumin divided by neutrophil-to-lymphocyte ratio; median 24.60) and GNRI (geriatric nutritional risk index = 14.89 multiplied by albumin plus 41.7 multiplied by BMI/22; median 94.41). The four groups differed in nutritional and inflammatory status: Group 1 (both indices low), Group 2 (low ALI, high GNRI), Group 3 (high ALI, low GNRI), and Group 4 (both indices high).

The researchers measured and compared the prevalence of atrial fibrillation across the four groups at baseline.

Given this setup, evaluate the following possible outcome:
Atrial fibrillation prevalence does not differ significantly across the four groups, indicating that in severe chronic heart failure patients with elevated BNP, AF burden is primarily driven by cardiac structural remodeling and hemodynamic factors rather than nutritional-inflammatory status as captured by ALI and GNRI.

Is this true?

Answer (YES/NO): YES